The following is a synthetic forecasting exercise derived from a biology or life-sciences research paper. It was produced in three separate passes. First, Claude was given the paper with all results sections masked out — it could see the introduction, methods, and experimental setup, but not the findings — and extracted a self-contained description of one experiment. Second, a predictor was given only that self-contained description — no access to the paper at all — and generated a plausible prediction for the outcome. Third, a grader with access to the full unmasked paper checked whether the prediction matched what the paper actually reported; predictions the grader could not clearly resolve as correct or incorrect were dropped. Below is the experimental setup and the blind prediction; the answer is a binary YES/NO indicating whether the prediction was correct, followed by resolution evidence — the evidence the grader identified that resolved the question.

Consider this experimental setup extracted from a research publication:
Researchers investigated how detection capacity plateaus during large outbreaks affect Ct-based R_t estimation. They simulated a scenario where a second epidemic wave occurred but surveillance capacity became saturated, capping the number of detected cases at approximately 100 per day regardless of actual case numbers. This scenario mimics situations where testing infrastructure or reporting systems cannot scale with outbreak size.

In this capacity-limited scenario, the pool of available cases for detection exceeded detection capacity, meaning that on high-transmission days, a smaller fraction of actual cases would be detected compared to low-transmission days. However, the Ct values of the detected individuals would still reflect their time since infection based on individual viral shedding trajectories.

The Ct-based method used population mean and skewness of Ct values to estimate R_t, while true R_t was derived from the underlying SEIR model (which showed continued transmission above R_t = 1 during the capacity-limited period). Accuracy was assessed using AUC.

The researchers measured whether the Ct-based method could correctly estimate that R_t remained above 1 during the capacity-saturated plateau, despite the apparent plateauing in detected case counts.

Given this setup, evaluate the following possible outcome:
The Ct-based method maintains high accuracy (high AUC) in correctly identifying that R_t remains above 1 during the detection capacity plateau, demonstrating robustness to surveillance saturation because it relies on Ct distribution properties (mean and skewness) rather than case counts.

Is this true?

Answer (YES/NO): YES